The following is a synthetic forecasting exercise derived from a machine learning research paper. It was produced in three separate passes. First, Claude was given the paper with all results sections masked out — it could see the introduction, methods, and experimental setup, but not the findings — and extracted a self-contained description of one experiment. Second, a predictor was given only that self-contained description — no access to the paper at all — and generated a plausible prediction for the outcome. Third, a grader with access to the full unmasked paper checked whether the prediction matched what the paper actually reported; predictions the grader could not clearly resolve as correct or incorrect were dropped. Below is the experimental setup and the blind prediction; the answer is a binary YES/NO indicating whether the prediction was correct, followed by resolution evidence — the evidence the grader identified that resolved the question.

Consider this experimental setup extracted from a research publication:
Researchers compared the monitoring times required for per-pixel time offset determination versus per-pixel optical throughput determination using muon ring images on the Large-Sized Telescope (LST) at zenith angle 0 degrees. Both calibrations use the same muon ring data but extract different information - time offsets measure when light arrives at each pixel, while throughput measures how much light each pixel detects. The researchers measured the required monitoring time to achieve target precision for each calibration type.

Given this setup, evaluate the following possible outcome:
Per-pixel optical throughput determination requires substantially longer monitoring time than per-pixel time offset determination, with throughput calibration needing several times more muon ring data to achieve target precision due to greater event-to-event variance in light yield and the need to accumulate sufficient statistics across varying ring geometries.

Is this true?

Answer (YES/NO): YES